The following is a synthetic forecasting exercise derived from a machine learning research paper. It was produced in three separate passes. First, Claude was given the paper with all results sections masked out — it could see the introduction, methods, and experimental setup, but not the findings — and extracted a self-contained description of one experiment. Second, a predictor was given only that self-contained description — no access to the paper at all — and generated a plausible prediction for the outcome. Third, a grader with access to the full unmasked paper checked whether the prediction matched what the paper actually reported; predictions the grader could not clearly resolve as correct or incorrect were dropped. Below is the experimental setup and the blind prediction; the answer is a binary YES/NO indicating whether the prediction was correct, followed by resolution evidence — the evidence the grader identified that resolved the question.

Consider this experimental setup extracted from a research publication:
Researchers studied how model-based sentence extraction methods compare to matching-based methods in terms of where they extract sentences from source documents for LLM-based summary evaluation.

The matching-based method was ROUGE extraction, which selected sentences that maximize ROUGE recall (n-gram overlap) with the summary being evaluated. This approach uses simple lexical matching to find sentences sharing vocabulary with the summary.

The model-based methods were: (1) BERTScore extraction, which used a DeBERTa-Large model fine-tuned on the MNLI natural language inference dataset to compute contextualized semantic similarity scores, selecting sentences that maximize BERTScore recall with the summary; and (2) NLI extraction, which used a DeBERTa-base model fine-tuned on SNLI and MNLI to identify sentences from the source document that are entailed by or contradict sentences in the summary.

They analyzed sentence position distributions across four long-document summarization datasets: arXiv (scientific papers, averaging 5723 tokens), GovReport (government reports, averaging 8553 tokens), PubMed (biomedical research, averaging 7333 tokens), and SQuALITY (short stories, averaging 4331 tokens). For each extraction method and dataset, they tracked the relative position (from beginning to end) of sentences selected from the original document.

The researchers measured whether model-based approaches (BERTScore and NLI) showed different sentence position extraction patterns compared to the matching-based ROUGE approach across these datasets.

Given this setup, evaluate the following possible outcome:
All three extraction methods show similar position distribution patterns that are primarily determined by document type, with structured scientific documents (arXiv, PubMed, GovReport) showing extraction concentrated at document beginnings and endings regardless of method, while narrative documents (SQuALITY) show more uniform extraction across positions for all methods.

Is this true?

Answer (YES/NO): NO